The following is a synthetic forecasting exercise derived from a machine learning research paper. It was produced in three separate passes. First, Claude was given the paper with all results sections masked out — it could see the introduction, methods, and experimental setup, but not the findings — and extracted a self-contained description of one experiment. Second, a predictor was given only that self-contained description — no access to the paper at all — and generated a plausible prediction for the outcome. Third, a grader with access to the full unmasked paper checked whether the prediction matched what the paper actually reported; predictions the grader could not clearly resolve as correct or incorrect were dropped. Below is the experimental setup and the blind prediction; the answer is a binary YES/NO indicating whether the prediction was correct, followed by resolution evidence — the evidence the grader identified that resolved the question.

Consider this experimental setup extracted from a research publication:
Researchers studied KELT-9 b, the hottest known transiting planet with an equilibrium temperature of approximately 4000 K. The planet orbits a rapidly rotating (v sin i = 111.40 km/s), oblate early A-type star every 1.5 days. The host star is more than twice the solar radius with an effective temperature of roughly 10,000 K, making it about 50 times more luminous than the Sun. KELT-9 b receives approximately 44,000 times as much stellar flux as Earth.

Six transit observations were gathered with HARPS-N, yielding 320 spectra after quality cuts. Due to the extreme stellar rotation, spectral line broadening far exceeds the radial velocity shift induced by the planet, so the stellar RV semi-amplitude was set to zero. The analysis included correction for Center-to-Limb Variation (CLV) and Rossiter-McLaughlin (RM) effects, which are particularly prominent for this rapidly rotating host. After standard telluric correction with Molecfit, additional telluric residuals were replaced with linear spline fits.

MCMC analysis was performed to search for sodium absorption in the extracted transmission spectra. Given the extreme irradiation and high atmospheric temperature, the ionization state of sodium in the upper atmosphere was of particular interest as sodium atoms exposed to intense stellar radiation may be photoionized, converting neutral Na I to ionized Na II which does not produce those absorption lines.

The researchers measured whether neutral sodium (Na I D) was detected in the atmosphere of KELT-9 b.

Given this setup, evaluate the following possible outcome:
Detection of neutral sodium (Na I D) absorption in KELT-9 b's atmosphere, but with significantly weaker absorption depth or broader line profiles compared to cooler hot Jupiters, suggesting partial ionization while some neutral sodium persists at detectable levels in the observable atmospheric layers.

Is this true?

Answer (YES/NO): YES